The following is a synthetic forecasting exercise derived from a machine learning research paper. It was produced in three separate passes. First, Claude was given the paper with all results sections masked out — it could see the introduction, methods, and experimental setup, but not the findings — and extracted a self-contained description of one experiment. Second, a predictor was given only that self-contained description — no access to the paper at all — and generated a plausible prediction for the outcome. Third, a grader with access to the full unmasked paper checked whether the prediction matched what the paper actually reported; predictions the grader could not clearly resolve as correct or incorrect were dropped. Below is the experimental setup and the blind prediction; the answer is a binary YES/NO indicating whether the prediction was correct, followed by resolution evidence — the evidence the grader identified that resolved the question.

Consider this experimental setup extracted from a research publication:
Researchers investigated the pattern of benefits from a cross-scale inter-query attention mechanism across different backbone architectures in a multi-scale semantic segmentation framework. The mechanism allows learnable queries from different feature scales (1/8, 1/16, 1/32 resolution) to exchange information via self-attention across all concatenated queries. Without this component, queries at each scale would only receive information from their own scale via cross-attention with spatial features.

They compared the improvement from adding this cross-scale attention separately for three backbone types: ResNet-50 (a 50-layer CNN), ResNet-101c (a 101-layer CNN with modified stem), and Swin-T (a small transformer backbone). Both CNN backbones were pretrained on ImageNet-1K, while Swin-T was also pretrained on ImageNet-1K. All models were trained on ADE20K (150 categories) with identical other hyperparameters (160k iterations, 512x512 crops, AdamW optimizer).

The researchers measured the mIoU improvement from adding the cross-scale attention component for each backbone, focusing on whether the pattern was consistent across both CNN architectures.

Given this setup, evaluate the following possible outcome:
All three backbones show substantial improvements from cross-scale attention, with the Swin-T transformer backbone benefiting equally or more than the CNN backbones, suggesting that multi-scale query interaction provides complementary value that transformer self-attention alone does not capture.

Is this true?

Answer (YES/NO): NO